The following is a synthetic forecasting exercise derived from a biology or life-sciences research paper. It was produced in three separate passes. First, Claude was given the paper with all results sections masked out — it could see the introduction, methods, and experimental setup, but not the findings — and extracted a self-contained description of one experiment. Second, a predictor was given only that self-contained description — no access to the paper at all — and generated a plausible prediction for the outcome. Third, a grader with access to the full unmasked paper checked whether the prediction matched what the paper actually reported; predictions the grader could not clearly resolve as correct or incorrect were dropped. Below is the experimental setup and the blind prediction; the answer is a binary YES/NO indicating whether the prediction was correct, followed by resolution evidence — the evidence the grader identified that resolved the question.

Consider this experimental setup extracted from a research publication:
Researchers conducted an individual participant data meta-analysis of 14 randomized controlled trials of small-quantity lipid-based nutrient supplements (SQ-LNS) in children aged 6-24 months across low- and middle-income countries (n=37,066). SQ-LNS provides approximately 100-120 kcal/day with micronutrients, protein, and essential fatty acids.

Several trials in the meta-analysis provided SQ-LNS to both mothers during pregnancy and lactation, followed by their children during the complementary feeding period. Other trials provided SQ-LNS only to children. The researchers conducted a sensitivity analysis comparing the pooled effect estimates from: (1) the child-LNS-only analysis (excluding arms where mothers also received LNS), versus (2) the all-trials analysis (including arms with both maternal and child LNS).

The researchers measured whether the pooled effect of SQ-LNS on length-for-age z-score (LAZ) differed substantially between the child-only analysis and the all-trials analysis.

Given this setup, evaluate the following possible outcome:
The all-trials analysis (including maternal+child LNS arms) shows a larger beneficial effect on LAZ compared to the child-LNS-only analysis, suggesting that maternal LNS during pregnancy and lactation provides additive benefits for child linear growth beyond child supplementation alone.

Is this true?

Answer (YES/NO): NO